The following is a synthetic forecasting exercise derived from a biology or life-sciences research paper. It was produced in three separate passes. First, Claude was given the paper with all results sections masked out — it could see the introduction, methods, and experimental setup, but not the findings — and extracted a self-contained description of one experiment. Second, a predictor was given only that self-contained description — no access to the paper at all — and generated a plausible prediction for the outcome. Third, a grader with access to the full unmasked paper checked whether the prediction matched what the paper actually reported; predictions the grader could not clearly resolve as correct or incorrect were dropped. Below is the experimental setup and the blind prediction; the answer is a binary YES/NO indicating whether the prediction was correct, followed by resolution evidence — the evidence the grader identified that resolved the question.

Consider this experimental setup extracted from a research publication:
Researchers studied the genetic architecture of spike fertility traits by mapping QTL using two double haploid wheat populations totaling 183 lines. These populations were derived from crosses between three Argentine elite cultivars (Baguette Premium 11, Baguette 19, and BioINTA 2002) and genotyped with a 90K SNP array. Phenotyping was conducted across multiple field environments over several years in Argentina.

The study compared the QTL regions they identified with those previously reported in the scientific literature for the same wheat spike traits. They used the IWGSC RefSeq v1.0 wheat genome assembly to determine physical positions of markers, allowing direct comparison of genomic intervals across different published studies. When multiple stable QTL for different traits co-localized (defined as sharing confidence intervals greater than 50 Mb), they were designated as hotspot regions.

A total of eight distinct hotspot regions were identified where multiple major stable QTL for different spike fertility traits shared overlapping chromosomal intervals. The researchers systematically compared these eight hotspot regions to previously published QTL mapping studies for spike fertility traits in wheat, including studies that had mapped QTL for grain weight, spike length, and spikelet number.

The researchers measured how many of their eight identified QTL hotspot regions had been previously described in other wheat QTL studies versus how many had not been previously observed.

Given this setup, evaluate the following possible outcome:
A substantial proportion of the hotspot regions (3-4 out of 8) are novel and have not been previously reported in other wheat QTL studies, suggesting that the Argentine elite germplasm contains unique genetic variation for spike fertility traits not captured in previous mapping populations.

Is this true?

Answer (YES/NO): NO